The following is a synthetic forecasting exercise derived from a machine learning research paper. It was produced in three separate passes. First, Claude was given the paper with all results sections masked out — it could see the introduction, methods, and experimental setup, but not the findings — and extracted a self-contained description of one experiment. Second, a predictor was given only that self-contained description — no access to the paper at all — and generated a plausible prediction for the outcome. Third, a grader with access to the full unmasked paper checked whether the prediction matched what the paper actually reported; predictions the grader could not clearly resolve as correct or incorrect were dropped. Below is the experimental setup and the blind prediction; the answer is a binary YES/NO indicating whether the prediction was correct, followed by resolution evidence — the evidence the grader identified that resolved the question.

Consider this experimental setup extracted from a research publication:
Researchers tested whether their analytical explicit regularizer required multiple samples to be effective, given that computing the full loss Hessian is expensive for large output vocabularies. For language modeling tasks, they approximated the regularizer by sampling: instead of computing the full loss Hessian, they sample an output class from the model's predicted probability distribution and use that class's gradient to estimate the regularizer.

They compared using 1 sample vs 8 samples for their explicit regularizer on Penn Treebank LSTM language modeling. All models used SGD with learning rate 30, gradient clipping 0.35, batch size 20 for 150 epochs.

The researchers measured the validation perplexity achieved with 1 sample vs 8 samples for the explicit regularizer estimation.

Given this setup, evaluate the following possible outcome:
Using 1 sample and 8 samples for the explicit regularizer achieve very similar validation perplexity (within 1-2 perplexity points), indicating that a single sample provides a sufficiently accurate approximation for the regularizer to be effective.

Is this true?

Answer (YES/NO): YES